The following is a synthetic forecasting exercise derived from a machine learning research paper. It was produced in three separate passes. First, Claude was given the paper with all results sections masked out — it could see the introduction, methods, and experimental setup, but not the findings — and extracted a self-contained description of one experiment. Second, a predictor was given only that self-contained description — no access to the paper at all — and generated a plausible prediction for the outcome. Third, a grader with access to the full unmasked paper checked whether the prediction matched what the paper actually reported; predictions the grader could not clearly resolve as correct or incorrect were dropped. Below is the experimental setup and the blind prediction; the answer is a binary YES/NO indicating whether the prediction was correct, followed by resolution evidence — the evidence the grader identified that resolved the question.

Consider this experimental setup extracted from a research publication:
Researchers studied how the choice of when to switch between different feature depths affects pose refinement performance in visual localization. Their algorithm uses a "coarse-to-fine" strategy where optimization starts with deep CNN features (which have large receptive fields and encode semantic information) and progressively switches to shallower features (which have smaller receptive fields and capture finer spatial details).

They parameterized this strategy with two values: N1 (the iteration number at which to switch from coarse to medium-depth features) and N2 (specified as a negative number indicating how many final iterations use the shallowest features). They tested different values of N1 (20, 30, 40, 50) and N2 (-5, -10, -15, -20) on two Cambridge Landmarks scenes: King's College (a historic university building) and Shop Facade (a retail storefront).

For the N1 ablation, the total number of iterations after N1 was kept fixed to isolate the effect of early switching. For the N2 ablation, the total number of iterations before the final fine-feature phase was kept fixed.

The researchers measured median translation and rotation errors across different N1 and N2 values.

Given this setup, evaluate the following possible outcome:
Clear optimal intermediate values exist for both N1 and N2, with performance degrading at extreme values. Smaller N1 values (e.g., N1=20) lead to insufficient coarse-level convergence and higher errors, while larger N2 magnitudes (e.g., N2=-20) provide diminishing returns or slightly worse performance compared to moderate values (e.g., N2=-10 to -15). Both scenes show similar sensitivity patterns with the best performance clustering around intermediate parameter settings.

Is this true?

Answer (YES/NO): NO